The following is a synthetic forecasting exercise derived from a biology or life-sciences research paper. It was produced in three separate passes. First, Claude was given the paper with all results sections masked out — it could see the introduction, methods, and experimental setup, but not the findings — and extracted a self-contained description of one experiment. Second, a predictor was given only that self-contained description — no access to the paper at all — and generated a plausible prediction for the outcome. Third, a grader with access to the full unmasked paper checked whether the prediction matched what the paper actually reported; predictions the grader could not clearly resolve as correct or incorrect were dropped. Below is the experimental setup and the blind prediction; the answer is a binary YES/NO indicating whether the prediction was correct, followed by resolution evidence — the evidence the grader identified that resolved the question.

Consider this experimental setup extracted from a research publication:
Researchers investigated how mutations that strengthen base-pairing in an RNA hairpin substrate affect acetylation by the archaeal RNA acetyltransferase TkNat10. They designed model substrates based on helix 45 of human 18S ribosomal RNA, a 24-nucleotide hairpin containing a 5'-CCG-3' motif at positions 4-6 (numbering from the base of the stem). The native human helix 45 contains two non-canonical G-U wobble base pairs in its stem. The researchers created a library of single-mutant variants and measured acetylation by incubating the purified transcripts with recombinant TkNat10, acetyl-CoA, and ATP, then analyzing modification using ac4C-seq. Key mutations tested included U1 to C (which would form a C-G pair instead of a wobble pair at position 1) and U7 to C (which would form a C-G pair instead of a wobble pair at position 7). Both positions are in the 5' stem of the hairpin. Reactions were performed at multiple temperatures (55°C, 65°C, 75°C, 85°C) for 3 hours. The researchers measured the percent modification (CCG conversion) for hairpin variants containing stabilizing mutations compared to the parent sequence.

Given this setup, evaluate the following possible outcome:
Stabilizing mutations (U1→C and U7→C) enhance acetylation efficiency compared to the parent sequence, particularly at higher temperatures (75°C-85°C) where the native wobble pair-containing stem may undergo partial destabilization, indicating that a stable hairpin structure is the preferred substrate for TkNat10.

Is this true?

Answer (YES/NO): NO